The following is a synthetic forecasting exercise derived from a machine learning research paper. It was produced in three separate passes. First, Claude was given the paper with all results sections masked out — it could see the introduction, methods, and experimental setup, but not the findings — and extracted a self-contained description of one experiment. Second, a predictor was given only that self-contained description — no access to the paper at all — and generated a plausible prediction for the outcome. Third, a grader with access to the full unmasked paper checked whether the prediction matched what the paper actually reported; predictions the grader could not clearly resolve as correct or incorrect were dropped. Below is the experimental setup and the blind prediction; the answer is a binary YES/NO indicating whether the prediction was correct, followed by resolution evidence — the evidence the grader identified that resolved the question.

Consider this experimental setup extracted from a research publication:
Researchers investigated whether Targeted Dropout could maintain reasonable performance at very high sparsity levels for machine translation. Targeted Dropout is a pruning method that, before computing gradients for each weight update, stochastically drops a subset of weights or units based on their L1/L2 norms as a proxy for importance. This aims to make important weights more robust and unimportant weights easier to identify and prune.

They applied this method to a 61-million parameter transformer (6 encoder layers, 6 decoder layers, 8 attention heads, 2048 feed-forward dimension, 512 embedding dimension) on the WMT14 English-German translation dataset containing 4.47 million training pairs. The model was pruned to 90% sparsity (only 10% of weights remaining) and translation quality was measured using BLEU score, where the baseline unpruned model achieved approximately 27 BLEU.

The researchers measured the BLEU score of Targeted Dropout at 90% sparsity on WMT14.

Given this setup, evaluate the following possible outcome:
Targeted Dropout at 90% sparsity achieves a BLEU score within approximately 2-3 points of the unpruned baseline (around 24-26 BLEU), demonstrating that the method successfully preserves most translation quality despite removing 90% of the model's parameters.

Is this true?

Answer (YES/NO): NO